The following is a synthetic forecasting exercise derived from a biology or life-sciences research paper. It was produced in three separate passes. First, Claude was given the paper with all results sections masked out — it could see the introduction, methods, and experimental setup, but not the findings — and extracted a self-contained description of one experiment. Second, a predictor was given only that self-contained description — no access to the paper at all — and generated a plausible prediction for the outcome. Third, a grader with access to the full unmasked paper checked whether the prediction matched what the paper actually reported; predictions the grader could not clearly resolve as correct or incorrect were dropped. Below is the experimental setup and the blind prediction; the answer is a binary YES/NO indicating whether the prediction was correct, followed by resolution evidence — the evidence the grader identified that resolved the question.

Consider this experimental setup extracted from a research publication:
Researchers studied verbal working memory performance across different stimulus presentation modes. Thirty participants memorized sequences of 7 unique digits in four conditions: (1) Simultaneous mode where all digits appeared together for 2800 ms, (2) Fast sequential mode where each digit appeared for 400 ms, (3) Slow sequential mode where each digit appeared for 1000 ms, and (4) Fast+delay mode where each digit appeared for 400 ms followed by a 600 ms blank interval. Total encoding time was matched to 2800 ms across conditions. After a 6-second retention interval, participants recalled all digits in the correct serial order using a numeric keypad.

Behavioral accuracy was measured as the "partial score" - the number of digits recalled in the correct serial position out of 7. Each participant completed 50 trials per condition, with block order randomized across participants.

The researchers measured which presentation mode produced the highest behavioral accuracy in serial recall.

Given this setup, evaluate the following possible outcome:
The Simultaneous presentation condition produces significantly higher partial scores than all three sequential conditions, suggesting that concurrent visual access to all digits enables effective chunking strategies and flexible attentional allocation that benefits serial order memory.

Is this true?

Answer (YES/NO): YES